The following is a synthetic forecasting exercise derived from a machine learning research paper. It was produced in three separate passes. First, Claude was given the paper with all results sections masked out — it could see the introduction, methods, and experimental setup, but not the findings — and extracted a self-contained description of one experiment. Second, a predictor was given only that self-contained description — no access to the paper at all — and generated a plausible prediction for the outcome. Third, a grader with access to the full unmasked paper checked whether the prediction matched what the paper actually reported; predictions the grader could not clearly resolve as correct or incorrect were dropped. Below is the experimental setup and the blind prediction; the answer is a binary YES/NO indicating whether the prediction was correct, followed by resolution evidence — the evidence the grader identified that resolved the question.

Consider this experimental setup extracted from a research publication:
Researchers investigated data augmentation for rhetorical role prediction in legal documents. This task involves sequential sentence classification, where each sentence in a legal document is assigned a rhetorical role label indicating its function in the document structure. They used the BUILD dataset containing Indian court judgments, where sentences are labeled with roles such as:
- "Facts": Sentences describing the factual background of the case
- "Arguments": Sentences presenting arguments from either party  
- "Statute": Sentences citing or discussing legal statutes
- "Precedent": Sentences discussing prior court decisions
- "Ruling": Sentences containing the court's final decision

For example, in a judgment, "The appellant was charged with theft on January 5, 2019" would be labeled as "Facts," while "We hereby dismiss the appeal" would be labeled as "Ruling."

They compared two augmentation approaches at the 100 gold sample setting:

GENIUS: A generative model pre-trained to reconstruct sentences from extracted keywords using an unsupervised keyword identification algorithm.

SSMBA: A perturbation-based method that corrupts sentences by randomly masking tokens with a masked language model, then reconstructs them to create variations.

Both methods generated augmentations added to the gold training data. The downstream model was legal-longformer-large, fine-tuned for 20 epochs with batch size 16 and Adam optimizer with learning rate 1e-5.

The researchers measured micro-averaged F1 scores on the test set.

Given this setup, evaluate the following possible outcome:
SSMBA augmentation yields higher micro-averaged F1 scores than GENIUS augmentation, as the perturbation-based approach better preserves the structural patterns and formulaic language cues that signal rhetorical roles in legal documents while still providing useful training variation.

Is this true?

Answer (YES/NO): NO